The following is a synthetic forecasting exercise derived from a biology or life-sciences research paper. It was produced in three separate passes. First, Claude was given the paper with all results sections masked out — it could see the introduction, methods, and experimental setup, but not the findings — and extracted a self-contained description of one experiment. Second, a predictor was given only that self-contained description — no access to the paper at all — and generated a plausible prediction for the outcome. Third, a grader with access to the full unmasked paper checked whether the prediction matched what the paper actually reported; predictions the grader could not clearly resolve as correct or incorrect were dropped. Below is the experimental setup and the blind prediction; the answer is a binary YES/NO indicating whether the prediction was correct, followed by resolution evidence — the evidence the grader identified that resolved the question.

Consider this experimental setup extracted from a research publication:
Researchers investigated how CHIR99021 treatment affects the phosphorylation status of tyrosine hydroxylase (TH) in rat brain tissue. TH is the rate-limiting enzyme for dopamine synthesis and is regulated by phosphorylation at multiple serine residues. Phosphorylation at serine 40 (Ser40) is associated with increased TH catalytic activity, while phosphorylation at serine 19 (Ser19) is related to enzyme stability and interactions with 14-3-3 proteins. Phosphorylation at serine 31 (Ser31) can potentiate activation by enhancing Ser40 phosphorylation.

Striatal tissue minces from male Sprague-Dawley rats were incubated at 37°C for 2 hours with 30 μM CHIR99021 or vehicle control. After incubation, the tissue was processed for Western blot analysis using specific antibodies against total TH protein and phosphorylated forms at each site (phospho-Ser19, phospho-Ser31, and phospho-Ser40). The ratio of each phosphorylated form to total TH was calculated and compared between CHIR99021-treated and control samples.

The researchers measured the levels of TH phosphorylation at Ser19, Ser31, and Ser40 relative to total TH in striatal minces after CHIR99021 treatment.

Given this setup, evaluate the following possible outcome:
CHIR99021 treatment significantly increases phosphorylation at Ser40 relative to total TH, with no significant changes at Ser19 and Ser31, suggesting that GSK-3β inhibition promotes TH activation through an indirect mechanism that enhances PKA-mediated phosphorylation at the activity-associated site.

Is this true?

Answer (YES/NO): NO